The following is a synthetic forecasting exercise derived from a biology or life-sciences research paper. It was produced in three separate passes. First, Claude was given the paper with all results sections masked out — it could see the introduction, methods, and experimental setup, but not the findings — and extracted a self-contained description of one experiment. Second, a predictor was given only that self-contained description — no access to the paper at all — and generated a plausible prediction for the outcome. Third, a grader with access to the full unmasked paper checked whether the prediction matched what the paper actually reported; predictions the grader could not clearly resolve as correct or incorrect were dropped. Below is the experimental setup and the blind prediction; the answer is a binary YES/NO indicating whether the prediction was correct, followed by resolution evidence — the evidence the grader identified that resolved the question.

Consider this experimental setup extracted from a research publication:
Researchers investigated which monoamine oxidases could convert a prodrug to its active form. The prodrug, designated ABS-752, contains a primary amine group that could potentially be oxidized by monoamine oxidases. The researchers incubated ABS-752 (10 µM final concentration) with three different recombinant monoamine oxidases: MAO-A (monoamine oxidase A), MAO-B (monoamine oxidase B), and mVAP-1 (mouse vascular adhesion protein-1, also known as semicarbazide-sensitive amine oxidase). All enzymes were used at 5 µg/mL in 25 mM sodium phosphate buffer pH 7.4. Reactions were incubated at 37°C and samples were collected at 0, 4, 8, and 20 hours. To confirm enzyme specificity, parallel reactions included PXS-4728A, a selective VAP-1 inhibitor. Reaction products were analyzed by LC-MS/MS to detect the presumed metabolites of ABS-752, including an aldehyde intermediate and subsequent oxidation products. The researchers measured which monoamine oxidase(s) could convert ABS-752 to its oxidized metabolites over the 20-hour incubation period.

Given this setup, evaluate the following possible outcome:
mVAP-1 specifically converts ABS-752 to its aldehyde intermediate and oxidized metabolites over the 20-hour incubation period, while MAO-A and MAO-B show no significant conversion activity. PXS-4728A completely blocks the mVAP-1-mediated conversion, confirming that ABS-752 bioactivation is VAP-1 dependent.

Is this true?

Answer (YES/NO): YES